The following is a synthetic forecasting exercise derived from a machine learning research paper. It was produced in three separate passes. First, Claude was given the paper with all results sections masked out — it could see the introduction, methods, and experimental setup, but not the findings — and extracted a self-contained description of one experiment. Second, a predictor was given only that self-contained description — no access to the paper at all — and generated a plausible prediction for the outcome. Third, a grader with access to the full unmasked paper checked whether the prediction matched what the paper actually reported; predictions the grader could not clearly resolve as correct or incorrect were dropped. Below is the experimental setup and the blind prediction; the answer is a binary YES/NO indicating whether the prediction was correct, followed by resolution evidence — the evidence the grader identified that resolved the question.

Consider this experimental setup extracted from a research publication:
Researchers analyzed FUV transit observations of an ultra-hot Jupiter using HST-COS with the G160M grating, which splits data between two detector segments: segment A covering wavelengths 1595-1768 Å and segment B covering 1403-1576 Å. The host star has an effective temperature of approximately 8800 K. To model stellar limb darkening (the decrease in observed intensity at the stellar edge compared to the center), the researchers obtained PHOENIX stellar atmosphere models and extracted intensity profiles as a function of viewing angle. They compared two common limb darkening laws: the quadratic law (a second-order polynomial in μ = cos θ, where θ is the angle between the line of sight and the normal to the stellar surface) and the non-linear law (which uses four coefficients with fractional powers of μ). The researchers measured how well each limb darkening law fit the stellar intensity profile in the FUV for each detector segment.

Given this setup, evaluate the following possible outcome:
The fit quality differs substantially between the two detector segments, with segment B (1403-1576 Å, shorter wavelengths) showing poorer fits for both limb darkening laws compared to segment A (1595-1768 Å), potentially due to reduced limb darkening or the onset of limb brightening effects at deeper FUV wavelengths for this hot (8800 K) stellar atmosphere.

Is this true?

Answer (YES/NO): NO